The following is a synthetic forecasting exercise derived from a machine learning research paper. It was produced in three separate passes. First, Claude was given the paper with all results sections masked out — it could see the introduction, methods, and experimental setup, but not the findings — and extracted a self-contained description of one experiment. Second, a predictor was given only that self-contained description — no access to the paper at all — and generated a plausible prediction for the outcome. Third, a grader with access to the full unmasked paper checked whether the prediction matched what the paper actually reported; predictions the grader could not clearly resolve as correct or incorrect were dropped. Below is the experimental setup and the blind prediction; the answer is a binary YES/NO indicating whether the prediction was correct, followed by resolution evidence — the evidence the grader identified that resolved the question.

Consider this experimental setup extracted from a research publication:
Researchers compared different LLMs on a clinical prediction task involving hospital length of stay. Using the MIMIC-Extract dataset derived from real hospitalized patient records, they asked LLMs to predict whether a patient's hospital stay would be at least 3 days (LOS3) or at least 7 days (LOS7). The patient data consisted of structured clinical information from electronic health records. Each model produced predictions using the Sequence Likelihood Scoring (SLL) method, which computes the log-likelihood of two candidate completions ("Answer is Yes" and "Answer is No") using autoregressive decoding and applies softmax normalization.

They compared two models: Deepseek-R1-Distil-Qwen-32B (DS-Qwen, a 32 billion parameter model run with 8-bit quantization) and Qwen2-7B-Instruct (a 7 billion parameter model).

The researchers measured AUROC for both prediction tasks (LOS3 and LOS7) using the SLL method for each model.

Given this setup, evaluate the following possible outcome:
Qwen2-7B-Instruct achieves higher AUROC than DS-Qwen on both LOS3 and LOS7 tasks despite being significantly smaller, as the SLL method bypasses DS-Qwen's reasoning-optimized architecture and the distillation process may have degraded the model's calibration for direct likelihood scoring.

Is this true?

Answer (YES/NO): YES